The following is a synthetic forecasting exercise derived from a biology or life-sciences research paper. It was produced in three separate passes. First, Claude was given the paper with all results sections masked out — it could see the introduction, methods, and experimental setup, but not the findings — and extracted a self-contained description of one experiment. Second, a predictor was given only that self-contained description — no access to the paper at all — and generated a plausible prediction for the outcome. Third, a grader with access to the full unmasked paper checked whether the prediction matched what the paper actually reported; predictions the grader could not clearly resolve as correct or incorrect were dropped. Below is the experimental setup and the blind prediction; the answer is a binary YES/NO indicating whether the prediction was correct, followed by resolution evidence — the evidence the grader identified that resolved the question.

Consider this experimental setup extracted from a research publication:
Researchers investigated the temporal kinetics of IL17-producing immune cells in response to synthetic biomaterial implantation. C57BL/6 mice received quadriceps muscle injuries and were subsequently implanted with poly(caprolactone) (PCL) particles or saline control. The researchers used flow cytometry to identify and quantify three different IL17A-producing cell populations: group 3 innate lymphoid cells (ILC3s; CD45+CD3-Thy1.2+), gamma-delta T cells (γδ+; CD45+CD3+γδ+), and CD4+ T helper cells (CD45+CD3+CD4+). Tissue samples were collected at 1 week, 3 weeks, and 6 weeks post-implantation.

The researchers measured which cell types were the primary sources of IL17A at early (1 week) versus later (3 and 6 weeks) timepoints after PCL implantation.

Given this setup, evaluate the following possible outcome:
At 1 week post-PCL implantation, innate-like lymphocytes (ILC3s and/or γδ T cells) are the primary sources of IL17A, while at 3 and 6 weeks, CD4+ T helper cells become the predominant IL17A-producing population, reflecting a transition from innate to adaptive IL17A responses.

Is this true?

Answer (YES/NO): YES